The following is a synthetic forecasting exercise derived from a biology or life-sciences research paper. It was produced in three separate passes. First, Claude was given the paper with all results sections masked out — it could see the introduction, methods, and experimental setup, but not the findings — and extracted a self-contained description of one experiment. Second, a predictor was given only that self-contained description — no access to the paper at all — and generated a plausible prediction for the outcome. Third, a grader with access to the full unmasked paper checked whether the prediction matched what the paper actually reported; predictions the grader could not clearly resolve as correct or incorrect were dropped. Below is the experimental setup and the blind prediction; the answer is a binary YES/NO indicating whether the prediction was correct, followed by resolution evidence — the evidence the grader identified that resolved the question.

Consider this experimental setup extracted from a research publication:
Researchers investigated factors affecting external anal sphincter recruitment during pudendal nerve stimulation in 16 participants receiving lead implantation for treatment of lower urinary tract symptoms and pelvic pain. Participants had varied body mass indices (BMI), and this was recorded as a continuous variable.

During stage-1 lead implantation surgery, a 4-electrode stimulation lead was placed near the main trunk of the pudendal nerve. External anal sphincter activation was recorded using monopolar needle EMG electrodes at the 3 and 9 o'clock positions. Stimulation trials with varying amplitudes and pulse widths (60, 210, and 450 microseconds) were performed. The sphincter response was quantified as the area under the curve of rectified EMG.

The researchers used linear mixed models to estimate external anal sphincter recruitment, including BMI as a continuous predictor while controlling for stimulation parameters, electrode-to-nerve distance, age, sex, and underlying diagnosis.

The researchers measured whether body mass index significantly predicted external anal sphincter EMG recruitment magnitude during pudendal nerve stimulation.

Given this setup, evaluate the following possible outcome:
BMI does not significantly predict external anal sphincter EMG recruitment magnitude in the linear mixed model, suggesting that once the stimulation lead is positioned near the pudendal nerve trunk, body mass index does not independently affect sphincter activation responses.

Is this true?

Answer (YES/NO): YES